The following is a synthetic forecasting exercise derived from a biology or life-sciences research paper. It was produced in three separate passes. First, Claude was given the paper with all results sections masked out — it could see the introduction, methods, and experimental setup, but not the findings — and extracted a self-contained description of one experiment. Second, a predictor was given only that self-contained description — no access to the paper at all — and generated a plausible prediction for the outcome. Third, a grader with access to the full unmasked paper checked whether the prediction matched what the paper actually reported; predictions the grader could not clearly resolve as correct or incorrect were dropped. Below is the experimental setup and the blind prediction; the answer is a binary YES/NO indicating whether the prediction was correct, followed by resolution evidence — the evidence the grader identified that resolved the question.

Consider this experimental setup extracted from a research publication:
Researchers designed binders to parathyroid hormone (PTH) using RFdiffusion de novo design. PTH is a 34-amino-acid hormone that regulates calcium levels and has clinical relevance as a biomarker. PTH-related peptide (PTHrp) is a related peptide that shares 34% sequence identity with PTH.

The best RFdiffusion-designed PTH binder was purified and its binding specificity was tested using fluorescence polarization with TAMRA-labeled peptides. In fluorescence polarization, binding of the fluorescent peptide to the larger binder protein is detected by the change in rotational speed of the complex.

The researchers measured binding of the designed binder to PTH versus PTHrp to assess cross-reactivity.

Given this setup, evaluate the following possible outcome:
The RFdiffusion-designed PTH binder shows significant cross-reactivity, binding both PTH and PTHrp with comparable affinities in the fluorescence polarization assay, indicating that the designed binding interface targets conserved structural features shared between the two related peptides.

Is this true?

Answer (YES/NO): NO